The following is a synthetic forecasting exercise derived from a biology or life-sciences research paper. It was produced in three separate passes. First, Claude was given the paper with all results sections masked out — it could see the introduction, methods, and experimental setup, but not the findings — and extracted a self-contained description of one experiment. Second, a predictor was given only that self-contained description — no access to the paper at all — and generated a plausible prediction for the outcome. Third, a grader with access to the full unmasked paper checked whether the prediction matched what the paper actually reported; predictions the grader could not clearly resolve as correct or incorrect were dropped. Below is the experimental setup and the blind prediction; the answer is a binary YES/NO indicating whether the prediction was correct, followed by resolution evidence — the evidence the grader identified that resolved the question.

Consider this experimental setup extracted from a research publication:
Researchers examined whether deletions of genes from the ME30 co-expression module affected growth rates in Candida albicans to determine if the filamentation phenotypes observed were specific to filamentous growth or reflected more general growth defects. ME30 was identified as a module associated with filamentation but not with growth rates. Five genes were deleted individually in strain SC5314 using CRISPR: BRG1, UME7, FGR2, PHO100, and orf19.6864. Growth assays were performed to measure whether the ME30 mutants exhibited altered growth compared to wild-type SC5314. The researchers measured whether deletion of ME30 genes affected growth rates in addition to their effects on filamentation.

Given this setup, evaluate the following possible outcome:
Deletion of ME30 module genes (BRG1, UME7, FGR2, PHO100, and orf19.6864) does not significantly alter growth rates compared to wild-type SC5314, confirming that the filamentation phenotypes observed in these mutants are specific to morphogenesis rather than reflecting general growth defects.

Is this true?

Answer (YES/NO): YES